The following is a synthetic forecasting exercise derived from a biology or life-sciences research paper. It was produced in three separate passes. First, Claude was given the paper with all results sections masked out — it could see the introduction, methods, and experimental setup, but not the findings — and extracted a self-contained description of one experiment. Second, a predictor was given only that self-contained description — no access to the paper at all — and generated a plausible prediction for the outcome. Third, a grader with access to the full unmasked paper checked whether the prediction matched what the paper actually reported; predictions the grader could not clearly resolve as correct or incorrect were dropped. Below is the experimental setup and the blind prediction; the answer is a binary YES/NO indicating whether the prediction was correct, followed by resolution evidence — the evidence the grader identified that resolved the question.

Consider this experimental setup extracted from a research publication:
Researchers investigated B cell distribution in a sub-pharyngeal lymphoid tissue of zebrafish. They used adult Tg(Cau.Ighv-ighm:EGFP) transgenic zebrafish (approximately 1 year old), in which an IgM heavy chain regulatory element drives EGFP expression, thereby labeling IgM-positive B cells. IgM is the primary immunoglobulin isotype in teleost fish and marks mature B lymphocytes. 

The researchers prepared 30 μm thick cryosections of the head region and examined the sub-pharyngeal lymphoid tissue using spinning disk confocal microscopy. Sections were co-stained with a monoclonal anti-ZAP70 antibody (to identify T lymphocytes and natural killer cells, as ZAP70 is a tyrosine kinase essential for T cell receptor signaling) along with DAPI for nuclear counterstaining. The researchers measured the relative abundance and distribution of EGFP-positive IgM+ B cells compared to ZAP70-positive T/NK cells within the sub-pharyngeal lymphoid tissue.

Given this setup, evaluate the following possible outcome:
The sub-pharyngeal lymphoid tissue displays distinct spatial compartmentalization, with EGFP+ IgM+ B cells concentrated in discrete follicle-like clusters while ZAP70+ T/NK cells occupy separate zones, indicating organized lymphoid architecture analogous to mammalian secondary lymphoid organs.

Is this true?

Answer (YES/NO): NO